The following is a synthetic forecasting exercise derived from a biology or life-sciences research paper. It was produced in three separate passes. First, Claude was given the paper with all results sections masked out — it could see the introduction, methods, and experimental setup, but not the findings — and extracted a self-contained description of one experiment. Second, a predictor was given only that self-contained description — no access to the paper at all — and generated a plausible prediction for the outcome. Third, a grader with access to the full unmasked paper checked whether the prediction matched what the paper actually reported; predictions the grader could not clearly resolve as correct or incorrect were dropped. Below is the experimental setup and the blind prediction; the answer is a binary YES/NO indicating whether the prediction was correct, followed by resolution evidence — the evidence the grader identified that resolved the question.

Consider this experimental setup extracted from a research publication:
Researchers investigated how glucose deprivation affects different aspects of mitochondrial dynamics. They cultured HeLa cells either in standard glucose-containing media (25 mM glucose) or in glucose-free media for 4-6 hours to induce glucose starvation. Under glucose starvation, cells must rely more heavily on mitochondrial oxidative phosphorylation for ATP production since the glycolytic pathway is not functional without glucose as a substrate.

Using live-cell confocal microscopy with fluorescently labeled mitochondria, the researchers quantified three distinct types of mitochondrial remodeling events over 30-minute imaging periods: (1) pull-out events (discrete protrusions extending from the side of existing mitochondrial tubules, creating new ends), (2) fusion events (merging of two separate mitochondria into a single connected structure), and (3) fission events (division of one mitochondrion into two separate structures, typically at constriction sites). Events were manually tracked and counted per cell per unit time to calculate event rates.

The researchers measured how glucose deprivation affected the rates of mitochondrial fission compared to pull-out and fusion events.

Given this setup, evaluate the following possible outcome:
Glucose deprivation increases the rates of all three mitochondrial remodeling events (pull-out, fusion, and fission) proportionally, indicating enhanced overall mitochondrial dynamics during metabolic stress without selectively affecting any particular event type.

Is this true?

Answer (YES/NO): NO